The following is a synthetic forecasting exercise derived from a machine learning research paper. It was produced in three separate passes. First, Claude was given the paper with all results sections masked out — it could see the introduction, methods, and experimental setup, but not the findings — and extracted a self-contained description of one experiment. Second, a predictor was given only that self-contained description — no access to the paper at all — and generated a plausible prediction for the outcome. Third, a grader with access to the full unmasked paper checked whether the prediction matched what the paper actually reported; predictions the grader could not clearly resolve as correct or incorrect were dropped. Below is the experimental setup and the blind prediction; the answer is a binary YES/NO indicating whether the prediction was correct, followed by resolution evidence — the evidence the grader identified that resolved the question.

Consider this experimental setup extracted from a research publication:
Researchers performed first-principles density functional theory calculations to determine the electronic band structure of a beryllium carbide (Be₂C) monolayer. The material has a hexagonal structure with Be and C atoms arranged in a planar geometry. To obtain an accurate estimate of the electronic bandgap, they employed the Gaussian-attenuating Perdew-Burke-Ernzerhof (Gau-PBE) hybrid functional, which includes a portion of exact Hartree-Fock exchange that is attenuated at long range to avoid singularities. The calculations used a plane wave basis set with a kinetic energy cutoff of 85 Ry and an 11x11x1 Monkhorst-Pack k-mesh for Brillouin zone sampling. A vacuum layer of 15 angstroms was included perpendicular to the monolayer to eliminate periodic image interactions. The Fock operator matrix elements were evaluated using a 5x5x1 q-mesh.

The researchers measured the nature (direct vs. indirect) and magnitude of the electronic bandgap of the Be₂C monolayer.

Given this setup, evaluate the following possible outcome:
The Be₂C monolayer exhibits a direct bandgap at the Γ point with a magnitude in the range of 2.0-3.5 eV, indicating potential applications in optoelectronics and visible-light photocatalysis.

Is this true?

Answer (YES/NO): YES